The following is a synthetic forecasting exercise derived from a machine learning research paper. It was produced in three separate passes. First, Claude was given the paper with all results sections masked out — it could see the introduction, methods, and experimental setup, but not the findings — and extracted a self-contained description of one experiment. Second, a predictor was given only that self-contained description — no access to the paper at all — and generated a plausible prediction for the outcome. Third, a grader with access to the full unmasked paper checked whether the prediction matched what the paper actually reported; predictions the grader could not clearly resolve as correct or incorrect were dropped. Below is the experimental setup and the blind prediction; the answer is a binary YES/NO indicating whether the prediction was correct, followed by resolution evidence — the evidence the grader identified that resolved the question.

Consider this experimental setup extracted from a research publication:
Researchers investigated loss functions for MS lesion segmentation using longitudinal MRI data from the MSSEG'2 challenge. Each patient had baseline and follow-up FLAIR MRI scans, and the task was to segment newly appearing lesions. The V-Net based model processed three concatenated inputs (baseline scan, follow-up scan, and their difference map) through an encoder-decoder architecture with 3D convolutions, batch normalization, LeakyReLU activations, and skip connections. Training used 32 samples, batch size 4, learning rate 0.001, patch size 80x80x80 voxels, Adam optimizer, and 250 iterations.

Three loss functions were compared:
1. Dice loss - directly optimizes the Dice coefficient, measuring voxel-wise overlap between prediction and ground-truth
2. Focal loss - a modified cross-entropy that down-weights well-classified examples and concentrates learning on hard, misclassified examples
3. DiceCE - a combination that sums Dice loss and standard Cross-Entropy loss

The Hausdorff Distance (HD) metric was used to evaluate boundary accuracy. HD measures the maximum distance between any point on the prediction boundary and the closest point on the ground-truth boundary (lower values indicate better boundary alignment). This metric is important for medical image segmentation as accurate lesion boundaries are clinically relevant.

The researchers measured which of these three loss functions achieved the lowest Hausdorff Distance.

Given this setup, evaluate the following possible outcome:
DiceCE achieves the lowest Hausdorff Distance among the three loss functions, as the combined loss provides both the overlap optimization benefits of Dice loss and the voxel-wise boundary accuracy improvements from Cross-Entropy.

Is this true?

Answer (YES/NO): NO